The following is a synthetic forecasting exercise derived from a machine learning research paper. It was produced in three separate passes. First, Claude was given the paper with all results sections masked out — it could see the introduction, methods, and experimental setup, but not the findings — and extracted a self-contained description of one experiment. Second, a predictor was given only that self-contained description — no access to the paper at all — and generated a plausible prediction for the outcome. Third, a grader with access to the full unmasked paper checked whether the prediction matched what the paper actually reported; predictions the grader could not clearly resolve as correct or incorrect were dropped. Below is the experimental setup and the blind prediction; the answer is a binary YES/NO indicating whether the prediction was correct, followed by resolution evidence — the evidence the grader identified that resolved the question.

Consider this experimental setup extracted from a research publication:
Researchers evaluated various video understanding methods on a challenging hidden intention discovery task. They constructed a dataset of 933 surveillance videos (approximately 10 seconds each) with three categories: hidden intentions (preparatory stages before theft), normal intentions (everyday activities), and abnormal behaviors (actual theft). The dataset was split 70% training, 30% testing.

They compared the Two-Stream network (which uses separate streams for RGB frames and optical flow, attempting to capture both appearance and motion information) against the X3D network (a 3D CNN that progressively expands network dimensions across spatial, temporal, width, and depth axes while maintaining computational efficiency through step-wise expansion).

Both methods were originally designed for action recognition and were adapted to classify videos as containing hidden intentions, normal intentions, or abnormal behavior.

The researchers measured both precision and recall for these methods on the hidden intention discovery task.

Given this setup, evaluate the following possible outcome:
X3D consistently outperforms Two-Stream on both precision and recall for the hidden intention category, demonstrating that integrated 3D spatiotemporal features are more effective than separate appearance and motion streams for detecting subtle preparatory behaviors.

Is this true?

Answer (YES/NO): YES